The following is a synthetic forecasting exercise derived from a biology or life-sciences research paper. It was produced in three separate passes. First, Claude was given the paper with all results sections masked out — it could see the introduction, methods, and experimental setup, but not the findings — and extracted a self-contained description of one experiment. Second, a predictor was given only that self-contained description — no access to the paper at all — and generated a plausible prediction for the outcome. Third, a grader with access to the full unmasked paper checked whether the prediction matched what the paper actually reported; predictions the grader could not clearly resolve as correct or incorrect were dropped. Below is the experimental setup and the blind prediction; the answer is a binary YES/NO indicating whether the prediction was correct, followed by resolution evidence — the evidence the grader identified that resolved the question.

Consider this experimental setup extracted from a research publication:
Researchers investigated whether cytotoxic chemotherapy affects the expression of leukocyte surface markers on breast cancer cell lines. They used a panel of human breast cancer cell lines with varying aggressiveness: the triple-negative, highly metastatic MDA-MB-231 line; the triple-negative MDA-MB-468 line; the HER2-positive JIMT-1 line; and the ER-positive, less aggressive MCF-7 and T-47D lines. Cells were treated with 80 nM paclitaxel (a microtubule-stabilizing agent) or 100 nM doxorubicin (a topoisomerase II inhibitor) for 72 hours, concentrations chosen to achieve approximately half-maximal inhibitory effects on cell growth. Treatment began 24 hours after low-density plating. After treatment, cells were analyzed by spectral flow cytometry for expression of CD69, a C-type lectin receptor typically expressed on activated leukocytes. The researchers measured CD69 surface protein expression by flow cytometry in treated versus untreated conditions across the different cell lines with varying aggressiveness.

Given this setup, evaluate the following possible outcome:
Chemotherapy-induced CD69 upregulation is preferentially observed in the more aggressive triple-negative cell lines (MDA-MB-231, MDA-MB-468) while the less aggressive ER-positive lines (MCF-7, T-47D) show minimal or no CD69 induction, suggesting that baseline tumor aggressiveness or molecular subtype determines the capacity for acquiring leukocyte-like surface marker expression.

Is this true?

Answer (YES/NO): YES